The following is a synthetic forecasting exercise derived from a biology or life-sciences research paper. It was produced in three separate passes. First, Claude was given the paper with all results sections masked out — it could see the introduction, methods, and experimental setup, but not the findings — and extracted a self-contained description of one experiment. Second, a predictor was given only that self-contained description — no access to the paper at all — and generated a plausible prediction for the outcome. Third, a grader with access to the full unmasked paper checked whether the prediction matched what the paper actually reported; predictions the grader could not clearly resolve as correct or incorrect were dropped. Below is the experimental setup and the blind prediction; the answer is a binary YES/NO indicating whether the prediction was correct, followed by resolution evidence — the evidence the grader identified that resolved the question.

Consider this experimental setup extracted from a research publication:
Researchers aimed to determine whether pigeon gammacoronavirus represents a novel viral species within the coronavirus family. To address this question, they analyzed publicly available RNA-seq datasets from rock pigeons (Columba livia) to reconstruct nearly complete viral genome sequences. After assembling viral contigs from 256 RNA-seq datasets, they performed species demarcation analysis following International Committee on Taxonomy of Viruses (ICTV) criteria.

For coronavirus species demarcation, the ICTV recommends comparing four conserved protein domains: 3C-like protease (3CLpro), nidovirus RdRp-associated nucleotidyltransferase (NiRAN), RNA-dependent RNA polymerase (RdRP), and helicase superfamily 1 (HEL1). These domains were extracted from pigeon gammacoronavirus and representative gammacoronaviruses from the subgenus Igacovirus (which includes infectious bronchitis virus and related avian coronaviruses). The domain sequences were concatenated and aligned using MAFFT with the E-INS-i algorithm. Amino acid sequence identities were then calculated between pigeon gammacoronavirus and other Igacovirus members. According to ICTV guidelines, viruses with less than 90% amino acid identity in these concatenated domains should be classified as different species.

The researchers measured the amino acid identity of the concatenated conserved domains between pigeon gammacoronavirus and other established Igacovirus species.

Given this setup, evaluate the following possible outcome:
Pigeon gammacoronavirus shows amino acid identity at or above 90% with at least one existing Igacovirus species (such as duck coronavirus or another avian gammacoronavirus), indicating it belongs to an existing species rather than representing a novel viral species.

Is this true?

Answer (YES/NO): NO